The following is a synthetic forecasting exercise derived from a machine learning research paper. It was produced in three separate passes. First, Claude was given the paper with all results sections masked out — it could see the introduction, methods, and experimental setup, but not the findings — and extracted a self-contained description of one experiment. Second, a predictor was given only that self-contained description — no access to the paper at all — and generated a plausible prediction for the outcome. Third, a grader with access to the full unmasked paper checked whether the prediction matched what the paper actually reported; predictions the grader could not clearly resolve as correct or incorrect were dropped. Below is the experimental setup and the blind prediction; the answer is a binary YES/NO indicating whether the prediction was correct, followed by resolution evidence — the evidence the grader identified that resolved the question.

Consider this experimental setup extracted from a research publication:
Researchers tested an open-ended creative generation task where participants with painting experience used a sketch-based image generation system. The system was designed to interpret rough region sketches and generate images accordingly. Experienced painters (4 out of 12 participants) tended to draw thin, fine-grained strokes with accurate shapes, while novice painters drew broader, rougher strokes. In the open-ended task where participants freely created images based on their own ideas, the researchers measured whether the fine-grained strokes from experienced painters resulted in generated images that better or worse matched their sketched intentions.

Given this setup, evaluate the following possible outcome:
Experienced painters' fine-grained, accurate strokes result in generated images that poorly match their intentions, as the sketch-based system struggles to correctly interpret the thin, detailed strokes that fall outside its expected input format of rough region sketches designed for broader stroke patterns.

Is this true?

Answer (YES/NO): YES